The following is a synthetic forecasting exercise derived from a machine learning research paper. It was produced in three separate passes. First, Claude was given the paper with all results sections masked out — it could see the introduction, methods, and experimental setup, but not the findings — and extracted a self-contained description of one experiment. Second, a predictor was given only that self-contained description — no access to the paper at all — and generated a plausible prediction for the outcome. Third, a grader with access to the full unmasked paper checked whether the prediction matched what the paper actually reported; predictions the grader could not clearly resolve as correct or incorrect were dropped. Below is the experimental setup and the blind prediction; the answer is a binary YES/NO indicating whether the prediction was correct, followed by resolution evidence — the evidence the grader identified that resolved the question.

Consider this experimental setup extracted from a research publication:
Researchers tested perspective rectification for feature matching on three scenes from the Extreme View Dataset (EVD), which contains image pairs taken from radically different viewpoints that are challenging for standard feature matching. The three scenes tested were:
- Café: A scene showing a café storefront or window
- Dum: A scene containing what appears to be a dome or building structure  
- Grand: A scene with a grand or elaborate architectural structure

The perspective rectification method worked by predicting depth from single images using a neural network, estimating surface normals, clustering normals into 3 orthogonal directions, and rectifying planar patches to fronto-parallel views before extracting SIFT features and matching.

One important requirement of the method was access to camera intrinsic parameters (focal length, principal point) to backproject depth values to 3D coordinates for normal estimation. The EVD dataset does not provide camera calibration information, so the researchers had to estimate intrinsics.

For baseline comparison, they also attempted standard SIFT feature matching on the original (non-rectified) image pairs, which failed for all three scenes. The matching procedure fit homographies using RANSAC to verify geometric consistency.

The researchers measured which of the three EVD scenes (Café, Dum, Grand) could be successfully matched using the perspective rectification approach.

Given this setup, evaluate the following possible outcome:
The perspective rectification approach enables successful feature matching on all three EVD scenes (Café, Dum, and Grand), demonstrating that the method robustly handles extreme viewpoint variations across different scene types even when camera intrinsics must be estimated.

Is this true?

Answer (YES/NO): NO